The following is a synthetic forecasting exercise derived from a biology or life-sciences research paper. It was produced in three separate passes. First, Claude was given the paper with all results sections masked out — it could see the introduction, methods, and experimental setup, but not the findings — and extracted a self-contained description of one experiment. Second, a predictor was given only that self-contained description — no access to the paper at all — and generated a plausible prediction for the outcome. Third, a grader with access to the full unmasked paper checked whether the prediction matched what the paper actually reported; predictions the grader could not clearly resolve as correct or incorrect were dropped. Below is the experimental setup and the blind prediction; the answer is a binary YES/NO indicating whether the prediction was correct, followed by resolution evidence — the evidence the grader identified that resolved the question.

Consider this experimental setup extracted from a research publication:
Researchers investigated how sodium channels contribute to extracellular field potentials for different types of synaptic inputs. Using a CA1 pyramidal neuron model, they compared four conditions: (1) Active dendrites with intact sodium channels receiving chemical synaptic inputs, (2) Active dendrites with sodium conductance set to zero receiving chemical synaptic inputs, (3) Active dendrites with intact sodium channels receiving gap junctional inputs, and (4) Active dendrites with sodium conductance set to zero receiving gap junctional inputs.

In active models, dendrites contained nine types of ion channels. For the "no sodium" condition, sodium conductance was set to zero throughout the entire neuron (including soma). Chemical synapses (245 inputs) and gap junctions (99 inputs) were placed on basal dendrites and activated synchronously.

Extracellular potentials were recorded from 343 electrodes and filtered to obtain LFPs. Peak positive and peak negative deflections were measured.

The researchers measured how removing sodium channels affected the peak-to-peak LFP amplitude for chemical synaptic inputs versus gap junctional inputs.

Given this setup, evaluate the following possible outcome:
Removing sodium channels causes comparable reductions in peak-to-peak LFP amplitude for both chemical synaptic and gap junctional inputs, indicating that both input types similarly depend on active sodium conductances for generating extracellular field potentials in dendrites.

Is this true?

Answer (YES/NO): NO